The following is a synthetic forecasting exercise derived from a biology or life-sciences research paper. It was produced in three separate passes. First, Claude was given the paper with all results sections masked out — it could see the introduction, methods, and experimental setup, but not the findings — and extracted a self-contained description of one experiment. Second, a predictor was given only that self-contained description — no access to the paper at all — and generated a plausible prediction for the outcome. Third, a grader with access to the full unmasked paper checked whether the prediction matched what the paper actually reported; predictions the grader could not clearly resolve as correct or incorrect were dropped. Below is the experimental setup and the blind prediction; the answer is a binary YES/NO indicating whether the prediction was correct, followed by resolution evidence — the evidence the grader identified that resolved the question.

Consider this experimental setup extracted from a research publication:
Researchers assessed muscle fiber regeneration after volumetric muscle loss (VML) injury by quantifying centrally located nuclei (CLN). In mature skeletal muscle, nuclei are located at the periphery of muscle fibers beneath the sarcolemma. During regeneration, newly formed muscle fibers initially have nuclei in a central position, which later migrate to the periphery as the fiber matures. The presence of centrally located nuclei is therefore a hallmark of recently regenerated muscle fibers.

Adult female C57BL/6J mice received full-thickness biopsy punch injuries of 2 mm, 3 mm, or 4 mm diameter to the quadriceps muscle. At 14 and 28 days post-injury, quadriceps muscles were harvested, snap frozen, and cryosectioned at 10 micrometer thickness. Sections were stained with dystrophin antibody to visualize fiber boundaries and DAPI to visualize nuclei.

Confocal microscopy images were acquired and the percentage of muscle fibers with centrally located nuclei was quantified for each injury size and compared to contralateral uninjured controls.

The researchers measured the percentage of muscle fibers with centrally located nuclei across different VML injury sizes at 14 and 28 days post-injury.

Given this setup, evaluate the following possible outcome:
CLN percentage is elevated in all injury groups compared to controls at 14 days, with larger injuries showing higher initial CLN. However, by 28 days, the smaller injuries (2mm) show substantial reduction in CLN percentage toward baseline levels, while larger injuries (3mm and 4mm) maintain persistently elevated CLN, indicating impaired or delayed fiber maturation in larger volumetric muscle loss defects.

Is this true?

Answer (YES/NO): YES